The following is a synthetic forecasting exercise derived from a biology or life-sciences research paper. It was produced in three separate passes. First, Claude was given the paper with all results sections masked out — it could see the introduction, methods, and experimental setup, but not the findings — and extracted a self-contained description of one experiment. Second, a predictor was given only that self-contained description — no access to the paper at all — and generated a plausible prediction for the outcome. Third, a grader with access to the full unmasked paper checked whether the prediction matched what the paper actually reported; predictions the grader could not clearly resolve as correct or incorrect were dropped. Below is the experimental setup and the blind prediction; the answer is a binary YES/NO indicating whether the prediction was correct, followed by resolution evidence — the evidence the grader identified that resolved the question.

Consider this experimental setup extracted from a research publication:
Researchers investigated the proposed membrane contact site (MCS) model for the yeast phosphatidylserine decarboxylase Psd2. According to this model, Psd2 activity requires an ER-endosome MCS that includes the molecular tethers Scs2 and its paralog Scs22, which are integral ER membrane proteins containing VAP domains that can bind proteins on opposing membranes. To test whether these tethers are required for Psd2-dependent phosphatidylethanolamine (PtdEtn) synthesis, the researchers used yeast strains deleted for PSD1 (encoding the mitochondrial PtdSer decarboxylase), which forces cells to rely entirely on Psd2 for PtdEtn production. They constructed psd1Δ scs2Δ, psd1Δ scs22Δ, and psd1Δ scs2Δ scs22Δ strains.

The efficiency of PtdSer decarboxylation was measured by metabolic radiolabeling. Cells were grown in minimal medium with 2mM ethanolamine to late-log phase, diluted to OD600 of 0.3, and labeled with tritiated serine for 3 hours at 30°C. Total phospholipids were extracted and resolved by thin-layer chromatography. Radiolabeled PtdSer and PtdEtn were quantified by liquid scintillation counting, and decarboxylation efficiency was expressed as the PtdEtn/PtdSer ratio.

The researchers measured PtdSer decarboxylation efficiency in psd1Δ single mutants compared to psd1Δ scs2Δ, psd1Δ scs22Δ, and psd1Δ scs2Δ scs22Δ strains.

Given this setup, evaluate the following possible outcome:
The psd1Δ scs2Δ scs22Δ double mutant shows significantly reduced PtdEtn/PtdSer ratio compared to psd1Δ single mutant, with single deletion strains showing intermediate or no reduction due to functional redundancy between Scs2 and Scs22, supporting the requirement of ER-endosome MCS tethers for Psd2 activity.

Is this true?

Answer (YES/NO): NO